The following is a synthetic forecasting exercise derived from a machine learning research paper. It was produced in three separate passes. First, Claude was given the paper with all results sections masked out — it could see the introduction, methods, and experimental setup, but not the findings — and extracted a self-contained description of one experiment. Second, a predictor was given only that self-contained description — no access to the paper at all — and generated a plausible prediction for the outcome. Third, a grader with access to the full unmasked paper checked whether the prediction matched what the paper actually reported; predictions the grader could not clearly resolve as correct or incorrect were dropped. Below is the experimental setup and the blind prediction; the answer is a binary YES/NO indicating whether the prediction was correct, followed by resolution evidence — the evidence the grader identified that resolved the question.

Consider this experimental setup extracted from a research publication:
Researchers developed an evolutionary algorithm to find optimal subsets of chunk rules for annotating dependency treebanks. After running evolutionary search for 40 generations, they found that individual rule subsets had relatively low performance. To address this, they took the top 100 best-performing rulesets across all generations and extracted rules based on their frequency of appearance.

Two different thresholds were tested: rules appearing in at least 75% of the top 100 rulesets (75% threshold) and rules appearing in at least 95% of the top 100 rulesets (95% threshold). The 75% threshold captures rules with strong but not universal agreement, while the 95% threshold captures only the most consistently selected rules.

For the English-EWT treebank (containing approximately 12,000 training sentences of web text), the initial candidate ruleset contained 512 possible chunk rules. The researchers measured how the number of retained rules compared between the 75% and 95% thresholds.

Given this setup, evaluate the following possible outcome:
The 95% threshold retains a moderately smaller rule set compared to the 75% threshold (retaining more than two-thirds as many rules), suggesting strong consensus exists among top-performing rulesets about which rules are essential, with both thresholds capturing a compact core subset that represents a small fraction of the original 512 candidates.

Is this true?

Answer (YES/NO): NO